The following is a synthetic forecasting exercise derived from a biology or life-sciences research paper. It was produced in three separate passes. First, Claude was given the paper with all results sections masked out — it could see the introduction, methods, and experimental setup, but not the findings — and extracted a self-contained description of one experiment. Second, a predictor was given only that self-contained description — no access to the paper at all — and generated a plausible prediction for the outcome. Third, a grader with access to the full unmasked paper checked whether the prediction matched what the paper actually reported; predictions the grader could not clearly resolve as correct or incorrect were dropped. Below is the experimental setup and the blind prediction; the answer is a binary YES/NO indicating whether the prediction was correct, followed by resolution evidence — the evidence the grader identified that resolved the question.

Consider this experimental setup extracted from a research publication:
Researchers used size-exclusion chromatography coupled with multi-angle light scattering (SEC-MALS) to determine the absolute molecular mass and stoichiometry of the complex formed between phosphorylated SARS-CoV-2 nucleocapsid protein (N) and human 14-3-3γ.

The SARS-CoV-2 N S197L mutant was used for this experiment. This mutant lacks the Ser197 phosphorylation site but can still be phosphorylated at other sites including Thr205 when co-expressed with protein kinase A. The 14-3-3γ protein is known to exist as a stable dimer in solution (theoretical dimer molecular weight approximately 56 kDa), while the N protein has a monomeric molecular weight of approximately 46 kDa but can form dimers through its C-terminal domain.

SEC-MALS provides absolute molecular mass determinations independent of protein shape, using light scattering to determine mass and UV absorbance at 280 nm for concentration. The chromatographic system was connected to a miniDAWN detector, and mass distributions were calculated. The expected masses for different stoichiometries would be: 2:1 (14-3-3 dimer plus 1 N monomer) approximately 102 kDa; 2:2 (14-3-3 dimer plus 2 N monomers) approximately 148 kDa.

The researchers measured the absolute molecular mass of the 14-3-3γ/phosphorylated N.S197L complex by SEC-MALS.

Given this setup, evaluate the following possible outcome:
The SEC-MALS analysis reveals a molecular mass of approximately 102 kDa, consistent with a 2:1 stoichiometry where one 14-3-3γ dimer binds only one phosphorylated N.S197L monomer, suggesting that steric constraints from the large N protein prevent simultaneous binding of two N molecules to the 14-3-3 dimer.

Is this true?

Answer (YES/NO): NO